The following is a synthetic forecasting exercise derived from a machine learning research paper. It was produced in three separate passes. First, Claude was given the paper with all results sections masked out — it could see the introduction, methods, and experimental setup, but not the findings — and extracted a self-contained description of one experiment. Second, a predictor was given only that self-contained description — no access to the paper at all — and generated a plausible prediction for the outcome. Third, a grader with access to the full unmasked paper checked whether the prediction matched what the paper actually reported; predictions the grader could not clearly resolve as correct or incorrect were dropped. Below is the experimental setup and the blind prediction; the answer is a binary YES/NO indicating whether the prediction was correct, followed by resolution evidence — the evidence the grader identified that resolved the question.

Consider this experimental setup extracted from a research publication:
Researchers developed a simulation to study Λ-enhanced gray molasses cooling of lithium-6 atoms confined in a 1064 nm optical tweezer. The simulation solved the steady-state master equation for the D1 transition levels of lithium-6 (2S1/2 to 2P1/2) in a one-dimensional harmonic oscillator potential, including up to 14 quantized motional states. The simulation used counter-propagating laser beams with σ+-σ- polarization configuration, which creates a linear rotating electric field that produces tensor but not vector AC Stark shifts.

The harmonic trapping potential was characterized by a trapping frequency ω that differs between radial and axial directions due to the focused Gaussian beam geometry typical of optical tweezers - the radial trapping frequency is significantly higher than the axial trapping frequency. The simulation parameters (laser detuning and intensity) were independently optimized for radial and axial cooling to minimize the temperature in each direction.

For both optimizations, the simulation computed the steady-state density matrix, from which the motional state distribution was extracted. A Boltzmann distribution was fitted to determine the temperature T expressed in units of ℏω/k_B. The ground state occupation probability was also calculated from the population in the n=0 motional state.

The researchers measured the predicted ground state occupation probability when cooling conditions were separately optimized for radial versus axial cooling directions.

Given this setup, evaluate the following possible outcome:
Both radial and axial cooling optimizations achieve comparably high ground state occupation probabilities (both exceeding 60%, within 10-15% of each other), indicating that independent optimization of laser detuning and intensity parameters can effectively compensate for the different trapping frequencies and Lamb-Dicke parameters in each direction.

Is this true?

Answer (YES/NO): NO